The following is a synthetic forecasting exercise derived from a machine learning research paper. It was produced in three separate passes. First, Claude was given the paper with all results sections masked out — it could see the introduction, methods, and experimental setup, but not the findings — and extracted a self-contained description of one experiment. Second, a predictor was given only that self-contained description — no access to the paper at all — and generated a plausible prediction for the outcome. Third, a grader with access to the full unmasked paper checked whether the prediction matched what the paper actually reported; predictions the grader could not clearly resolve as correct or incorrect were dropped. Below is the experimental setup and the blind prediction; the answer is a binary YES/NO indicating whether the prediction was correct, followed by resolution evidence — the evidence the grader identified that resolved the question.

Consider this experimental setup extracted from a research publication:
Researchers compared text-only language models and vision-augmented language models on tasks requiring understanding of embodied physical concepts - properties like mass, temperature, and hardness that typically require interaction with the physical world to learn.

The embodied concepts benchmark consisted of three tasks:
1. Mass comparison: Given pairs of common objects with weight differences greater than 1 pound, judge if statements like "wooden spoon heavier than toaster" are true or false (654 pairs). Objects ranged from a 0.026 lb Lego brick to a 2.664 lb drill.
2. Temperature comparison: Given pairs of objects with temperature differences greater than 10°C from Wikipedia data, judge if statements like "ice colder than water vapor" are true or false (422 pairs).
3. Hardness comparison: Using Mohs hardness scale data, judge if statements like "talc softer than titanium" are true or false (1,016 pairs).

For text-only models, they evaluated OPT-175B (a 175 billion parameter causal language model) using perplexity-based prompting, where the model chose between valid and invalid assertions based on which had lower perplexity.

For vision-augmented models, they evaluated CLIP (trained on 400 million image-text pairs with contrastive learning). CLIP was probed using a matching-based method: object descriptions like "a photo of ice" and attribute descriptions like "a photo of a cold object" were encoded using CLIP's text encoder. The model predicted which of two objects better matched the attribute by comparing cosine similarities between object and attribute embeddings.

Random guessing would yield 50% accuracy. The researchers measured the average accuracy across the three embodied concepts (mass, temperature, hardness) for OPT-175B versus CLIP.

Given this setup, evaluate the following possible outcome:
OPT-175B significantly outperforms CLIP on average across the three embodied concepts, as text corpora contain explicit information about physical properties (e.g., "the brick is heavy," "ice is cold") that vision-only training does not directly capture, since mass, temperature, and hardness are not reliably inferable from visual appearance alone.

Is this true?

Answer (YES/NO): NO